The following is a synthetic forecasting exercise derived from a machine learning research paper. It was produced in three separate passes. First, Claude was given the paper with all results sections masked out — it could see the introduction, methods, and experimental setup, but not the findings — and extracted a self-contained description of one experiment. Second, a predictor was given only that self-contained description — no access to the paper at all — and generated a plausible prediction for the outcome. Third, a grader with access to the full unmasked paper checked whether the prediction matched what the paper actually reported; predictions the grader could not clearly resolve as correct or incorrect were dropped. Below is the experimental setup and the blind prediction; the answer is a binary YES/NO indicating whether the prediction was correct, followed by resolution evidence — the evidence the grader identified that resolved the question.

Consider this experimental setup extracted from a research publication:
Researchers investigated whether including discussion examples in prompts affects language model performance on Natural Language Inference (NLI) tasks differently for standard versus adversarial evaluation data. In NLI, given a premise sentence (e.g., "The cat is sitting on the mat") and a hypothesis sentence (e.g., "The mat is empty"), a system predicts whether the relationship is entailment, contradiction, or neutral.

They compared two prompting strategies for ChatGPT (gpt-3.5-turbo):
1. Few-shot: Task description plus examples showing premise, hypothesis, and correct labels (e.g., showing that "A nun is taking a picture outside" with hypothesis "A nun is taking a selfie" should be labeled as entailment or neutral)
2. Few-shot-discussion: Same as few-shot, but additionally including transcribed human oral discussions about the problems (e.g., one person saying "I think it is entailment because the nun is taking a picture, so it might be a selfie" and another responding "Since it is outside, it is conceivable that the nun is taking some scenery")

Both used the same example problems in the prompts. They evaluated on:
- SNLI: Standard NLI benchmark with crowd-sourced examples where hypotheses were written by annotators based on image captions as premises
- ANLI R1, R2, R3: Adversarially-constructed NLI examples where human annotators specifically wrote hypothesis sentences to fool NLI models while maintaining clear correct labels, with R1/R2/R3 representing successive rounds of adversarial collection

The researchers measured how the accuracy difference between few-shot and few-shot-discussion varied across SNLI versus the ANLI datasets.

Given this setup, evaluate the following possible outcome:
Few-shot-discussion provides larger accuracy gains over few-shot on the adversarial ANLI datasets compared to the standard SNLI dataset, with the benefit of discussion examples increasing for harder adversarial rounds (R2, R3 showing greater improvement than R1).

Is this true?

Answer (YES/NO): NO